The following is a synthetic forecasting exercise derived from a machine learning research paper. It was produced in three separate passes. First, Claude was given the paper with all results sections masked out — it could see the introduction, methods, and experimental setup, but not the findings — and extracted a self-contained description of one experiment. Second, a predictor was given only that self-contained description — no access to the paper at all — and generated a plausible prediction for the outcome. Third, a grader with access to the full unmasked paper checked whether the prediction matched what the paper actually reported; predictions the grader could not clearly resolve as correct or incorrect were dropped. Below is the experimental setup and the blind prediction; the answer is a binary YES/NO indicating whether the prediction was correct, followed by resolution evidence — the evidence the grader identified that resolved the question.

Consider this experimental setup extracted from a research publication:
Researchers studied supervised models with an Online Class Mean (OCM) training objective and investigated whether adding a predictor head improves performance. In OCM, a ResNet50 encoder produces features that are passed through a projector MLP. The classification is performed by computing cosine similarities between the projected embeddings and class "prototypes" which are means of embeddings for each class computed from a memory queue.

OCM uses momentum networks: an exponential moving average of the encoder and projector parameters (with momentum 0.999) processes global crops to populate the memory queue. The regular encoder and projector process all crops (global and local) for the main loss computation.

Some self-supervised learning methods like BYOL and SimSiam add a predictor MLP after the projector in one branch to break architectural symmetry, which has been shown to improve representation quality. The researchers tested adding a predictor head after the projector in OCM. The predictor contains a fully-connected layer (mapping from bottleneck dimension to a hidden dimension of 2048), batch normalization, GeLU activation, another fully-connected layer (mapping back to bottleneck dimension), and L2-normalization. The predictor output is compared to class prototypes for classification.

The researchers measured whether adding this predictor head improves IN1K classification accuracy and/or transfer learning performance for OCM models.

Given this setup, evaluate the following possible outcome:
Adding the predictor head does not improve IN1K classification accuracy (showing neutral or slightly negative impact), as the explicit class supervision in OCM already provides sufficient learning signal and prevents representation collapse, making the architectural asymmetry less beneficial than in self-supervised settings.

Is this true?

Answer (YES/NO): YES